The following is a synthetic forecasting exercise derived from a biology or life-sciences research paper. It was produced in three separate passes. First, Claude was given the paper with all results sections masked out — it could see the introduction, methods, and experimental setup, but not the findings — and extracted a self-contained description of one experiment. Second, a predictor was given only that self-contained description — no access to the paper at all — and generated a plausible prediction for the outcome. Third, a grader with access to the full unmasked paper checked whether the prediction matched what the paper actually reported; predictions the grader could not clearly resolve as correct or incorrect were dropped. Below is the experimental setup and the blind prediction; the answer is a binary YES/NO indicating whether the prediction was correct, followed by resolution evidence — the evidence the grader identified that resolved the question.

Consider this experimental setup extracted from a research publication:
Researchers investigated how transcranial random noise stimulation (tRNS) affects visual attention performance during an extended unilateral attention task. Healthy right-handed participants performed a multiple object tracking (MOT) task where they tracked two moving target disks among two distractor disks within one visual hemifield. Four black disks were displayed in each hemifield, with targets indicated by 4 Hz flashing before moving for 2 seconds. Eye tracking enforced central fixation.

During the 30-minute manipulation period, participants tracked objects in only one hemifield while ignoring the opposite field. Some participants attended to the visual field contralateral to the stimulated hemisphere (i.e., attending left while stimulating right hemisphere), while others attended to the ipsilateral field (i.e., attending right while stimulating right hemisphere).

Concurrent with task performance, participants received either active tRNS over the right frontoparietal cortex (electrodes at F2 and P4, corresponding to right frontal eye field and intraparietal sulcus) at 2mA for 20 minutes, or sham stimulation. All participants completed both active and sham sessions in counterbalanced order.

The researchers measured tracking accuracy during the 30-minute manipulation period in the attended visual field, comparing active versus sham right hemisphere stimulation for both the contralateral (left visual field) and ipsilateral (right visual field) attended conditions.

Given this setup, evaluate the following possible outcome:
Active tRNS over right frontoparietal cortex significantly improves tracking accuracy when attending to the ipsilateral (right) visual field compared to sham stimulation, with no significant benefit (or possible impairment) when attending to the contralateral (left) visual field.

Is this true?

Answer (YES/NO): NO